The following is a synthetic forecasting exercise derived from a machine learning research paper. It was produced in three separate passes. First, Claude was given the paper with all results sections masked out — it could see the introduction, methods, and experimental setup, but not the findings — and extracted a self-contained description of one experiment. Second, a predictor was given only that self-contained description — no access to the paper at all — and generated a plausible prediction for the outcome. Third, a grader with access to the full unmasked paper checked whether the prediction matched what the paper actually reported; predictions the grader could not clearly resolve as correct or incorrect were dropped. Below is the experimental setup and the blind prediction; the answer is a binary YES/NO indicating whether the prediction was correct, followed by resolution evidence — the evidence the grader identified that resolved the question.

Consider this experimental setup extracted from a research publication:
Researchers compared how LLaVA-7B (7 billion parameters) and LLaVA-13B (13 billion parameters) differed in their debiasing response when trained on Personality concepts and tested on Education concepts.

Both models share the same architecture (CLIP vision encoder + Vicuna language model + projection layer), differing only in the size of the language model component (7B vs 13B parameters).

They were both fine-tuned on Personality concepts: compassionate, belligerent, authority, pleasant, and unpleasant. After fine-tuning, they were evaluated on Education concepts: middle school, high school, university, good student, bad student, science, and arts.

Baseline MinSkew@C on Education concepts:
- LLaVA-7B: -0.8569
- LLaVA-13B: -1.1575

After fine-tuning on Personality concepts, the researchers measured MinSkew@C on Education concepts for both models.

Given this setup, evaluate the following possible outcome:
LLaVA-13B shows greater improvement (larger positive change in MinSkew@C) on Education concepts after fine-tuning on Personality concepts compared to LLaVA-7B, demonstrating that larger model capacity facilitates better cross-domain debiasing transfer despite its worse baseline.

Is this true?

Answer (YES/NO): NO